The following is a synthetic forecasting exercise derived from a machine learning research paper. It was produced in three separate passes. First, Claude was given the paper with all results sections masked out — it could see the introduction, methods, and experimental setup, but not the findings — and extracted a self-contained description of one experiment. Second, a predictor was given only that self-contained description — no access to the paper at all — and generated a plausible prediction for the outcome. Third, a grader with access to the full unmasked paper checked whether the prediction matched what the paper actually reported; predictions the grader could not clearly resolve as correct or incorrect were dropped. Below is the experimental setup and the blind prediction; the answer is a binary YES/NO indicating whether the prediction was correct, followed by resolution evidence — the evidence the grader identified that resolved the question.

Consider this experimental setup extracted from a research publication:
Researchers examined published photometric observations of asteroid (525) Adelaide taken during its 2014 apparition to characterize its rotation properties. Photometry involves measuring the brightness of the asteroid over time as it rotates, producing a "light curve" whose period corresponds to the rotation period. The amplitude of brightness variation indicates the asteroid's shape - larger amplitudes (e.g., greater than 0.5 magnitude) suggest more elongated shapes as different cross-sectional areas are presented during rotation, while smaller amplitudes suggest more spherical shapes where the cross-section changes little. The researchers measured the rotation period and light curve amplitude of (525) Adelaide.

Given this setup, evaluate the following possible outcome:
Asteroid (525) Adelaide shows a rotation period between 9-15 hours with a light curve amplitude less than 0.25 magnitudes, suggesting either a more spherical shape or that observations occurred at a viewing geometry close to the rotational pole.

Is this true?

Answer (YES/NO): NO